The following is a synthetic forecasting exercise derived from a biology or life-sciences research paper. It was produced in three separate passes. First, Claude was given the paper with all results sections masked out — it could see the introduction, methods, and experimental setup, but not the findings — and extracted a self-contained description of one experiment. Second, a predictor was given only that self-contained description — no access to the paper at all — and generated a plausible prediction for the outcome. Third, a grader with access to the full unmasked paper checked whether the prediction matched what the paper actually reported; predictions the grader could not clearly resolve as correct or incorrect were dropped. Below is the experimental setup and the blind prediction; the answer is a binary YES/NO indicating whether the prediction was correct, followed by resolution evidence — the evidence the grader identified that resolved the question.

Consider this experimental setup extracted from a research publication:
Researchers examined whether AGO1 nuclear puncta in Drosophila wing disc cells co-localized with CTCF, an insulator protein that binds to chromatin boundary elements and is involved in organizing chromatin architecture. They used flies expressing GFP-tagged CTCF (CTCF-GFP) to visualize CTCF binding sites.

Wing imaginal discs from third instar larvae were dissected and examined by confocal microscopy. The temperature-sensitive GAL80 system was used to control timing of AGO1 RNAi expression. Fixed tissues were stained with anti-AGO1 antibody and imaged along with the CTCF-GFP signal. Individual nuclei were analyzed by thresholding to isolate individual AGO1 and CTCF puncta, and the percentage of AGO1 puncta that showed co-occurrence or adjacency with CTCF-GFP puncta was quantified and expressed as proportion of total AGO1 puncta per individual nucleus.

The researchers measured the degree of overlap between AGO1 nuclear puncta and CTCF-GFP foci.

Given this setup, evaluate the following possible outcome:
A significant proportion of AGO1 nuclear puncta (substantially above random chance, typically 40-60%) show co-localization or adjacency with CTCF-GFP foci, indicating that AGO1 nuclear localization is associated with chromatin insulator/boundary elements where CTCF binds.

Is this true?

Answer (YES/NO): NO